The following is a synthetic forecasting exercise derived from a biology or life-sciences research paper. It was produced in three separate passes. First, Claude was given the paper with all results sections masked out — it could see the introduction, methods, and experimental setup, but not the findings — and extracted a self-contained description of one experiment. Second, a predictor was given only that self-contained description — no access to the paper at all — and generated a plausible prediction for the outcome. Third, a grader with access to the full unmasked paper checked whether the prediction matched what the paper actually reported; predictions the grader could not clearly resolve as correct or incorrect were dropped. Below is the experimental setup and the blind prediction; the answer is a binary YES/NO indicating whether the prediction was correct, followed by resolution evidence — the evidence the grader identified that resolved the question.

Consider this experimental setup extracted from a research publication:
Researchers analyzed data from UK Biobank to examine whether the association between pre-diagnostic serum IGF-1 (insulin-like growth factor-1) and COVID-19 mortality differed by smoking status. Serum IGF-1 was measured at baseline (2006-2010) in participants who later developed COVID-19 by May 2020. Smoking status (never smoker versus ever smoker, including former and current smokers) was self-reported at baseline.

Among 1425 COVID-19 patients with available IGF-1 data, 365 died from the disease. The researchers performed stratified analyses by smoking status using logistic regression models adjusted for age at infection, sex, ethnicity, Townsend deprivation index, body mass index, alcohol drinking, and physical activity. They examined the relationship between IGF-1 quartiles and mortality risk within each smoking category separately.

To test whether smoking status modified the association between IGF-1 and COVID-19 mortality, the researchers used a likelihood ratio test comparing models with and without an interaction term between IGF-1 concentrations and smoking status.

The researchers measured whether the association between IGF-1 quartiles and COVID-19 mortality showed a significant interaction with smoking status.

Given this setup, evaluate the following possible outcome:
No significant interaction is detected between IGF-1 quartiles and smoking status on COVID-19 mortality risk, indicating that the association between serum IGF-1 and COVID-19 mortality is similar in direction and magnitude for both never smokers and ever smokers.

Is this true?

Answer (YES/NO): NO